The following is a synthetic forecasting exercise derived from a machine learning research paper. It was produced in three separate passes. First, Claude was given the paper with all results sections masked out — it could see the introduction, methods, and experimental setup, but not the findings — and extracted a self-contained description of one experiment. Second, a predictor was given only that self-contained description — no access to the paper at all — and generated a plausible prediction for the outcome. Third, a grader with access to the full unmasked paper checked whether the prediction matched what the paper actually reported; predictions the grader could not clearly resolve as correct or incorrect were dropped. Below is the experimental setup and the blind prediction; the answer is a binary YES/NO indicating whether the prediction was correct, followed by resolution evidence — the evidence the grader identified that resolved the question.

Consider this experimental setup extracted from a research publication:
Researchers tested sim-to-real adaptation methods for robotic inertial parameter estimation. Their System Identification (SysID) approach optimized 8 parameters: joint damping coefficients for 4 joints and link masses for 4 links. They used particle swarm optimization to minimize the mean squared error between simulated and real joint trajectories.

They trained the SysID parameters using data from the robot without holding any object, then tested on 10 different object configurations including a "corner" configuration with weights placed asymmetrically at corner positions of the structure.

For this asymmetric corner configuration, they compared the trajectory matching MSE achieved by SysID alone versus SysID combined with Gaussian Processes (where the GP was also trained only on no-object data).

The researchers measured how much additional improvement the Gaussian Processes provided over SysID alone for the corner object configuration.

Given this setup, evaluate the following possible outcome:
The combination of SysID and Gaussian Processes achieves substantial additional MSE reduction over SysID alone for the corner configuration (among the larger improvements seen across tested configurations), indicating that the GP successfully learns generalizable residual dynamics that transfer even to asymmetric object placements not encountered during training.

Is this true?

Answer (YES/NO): NO